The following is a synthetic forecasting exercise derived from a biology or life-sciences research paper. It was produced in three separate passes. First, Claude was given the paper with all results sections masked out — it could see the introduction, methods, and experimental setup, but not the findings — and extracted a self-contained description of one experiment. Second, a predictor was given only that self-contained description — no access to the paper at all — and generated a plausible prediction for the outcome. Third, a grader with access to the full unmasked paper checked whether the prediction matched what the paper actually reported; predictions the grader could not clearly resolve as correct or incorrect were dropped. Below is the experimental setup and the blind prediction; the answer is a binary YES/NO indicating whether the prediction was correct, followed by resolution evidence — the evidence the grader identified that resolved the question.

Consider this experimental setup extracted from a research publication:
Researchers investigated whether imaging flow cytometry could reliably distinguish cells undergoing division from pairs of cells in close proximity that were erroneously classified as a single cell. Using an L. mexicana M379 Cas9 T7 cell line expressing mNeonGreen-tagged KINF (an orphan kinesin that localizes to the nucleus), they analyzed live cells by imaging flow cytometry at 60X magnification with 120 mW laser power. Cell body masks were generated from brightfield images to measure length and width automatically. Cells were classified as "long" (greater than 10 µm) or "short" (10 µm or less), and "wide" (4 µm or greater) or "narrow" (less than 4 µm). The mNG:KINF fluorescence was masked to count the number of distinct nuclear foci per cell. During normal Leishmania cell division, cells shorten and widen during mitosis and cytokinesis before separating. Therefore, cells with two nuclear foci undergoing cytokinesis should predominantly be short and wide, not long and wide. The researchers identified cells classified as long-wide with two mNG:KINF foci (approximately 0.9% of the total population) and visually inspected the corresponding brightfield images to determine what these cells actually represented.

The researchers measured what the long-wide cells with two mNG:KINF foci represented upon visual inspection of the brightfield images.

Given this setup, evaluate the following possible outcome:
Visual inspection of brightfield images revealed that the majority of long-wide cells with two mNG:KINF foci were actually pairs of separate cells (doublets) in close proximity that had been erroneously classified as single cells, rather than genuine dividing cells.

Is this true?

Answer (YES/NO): YES